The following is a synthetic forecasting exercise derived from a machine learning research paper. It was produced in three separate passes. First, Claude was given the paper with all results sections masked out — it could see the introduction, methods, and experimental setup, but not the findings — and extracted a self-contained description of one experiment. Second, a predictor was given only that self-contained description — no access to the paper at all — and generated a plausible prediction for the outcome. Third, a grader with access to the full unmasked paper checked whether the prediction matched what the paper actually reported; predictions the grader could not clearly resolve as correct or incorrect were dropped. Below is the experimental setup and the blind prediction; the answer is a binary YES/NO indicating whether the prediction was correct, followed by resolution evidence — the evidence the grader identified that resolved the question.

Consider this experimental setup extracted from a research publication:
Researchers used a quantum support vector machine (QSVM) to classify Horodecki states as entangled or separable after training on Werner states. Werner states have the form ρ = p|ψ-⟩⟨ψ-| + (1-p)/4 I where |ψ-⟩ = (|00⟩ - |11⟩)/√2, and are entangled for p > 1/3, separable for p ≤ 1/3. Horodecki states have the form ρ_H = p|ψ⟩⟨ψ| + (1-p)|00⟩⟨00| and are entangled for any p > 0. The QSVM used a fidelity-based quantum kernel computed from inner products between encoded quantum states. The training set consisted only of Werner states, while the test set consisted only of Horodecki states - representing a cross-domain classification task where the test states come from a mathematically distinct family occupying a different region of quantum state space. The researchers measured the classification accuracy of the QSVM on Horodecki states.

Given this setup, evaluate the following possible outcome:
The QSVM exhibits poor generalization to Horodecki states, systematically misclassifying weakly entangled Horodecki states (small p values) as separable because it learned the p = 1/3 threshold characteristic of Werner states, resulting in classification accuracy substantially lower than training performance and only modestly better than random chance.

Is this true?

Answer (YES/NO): NO